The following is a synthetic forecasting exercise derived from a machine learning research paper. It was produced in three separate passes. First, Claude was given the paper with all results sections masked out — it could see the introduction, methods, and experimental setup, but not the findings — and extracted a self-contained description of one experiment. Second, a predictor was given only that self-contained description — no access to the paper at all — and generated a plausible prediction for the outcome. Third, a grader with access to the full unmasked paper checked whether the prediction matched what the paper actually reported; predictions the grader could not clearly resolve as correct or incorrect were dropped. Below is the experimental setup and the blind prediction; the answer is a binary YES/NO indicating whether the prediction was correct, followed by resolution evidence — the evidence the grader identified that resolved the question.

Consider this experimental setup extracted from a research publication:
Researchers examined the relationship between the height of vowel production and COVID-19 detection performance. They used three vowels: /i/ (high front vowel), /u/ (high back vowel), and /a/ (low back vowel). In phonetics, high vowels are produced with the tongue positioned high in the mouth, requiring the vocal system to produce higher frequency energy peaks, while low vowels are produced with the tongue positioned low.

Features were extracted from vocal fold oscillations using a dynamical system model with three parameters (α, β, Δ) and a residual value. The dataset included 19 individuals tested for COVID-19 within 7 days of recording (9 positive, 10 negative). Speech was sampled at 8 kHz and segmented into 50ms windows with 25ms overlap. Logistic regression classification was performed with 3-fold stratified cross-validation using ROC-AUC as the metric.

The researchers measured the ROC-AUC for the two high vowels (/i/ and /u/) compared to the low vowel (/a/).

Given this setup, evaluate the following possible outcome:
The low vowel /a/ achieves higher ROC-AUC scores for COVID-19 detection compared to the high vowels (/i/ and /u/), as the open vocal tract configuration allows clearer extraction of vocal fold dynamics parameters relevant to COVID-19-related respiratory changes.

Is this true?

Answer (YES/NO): NO